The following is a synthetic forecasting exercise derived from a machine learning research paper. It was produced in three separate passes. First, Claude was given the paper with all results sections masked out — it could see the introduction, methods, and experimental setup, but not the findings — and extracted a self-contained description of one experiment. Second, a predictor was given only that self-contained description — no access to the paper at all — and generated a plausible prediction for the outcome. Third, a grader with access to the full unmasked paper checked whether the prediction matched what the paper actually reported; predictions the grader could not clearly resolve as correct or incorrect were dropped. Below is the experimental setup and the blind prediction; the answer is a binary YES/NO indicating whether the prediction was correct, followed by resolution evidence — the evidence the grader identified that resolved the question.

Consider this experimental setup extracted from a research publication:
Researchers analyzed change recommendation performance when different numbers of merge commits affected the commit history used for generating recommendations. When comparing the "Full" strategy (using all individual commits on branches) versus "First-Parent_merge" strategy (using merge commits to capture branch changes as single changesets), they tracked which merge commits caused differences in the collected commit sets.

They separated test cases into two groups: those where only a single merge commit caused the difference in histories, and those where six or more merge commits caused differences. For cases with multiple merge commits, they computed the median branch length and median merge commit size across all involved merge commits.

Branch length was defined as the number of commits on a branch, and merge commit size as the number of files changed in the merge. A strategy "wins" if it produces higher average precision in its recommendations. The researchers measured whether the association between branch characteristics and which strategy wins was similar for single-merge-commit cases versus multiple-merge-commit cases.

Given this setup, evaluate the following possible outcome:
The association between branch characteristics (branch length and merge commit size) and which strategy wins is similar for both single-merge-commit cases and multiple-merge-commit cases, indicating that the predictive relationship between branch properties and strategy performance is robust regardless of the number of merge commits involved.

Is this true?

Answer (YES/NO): NO